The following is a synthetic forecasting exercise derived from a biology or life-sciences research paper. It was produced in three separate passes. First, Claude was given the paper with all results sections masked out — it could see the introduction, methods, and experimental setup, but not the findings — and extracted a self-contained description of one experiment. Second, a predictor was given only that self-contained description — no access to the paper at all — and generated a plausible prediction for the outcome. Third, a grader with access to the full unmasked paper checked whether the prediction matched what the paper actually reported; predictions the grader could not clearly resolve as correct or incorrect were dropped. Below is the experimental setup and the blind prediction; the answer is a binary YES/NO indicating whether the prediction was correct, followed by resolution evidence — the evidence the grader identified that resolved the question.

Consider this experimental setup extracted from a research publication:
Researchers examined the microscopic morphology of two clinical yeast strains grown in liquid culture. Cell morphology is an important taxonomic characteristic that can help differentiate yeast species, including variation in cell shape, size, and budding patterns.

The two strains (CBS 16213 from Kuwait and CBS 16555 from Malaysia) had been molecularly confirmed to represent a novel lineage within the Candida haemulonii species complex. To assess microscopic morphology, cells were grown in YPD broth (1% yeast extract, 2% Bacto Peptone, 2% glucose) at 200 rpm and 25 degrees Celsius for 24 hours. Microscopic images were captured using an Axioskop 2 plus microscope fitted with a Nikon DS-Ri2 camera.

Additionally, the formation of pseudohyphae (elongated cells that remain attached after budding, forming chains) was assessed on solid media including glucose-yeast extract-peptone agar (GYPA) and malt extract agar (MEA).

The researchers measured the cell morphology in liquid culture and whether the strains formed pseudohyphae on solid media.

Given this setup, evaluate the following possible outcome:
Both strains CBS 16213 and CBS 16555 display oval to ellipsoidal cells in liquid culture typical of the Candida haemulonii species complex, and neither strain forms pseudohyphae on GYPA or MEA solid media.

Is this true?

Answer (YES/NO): YES